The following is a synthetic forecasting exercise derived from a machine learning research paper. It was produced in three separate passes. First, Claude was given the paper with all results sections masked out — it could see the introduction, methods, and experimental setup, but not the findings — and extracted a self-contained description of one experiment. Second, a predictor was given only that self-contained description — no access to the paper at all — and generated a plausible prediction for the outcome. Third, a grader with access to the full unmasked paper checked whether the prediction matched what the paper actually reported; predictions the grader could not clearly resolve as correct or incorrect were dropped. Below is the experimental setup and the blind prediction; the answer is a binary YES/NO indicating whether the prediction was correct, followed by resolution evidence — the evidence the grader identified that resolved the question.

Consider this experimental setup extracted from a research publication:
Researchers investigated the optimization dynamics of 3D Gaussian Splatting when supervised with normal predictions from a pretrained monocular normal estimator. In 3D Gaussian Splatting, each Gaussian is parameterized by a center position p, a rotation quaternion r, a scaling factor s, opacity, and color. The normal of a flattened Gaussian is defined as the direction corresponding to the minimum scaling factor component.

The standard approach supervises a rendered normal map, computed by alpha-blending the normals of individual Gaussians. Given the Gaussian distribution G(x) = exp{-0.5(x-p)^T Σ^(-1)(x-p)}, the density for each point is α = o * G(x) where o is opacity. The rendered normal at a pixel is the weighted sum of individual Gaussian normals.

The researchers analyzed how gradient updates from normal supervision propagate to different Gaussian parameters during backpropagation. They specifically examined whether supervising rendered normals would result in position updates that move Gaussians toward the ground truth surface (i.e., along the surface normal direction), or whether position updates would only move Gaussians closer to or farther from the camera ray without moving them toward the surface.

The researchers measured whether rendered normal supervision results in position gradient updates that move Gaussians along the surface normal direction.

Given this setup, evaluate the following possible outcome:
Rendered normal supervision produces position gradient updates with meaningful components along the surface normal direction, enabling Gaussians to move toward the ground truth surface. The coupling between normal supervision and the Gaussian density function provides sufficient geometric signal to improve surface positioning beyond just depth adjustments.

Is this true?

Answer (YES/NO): NO